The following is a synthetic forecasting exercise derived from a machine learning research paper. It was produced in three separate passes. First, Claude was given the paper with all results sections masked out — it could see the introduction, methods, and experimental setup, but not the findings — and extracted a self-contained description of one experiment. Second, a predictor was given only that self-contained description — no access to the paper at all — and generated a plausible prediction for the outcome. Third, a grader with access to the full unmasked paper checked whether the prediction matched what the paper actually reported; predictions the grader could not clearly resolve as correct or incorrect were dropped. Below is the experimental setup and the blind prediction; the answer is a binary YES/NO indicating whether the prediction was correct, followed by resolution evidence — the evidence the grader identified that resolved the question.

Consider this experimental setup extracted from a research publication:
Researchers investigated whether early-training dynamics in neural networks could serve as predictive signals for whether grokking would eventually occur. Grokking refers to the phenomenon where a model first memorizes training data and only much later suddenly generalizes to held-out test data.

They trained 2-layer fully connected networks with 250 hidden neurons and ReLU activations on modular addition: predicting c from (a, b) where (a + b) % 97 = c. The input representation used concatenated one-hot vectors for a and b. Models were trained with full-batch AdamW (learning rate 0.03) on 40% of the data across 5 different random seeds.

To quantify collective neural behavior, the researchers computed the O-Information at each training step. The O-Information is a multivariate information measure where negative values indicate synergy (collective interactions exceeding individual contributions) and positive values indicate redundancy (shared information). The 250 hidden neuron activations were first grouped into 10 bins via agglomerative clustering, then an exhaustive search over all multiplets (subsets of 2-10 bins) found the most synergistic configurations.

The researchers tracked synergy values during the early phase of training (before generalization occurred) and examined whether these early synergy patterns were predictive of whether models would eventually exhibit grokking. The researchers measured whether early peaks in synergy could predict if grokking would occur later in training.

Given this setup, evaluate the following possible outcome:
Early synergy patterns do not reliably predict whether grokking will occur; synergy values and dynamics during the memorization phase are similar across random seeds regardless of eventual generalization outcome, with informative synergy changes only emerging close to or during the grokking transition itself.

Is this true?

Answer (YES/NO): NO